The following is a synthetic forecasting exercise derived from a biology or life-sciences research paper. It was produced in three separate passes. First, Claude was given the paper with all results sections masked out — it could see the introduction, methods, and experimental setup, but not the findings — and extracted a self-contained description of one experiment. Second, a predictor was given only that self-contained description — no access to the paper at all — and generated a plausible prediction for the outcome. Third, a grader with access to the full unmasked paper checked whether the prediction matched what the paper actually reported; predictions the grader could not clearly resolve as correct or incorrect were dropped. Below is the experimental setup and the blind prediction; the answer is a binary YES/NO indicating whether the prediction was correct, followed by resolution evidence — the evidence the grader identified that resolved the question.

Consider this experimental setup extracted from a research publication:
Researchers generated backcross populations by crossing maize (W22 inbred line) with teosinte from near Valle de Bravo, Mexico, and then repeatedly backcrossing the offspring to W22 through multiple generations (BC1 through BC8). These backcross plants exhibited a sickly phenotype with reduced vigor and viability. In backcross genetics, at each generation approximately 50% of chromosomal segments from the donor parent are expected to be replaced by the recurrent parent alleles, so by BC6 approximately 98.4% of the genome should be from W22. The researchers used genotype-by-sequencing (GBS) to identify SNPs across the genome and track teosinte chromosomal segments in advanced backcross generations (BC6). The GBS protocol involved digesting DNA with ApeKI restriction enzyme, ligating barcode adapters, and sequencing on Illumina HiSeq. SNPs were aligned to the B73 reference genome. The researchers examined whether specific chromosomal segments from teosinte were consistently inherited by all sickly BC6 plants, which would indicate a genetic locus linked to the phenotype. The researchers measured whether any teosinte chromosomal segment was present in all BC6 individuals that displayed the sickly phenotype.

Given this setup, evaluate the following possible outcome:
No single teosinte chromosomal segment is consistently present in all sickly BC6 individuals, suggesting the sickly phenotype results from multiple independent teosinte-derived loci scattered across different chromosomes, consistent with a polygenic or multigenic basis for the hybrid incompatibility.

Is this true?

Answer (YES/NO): NO